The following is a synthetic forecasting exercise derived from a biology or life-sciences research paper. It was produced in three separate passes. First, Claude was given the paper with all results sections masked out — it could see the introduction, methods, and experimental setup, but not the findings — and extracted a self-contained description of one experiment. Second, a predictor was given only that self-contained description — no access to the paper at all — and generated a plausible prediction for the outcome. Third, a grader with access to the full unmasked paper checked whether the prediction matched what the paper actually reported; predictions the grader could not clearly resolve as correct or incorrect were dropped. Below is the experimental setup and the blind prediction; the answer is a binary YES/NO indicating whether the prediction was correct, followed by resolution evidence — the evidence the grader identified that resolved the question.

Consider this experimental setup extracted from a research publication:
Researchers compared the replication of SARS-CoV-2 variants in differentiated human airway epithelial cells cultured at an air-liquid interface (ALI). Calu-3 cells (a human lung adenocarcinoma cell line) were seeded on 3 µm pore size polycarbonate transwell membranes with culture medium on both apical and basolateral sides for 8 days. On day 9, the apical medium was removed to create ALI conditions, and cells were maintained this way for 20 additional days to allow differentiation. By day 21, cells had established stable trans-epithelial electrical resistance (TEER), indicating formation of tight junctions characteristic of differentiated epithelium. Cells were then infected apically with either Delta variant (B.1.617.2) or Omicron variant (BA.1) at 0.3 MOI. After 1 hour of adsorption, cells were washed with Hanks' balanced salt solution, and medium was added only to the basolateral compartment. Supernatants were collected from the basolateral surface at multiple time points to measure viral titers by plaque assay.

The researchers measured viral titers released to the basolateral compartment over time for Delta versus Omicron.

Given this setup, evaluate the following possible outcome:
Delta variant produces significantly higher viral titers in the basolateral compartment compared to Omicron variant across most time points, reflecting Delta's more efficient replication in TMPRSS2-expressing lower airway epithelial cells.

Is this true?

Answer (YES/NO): NO